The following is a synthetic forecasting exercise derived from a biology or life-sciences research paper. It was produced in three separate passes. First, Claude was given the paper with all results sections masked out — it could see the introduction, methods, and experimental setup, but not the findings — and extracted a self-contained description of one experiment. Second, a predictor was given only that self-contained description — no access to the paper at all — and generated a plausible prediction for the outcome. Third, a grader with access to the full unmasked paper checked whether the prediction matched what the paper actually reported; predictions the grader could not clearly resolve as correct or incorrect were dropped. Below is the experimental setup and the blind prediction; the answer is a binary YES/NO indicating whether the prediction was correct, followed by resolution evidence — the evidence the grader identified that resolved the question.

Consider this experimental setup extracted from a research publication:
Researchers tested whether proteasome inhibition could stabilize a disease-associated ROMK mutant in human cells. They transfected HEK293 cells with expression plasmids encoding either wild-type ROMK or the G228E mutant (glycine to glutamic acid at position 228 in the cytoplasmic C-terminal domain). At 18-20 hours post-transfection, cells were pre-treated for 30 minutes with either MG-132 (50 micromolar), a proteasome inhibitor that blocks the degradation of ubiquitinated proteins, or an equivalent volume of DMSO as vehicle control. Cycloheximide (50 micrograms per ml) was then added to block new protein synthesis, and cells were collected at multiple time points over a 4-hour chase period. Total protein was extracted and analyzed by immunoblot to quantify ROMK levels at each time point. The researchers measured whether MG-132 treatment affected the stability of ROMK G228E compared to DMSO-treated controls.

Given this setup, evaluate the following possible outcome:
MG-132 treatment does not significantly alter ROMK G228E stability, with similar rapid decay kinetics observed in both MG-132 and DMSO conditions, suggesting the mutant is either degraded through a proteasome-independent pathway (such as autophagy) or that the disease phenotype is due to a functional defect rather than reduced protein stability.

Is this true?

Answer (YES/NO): NO